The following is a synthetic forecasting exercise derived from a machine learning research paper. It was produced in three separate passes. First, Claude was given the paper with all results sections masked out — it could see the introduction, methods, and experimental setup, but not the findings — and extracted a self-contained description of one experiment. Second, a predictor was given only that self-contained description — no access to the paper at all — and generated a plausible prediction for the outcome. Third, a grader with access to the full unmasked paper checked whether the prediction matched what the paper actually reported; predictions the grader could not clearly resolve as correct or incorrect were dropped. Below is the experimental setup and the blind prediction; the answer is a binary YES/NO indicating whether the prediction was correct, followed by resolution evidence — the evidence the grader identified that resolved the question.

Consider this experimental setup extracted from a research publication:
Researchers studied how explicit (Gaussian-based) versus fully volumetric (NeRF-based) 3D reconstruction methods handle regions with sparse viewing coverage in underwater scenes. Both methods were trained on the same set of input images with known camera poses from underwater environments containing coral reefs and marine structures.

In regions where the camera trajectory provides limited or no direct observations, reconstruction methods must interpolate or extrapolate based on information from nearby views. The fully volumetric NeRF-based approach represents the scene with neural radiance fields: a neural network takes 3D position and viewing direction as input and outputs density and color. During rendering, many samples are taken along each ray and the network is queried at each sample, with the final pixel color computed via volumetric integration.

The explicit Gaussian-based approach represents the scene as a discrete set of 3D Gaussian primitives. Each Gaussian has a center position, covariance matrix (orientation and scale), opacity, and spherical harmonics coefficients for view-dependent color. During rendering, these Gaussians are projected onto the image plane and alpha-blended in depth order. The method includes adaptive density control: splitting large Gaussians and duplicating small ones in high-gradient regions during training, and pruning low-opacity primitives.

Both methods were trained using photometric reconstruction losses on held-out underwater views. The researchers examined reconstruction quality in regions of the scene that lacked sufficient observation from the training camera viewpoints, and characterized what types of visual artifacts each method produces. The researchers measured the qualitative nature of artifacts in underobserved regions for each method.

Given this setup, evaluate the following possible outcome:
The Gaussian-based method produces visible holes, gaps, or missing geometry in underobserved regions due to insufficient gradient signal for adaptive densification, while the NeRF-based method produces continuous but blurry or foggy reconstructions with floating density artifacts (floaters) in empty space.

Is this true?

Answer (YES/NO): NO